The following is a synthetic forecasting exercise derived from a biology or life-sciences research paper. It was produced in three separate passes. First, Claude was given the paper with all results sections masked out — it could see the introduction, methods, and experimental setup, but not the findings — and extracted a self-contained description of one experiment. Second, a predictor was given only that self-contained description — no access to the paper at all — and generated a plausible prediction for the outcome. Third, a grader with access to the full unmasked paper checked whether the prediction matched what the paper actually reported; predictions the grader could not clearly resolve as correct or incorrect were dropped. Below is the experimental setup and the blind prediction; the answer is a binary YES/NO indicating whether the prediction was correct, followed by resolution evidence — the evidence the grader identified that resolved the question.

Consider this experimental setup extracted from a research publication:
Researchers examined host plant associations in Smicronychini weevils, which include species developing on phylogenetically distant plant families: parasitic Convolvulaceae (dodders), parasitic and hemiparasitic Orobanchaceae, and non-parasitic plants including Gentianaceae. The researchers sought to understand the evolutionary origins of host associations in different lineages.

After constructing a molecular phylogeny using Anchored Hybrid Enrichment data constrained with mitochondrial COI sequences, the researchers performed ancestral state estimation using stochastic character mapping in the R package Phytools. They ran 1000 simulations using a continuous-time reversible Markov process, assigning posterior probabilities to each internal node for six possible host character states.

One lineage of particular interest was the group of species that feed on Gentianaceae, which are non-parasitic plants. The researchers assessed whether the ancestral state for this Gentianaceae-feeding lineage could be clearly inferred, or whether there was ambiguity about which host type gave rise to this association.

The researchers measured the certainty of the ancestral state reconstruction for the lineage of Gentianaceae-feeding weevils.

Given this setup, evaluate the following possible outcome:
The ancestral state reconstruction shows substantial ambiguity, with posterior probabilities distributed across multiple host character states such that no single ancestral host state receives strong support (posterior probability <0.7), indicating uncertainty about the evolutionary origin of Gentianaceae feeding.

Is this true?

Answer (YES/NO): YES